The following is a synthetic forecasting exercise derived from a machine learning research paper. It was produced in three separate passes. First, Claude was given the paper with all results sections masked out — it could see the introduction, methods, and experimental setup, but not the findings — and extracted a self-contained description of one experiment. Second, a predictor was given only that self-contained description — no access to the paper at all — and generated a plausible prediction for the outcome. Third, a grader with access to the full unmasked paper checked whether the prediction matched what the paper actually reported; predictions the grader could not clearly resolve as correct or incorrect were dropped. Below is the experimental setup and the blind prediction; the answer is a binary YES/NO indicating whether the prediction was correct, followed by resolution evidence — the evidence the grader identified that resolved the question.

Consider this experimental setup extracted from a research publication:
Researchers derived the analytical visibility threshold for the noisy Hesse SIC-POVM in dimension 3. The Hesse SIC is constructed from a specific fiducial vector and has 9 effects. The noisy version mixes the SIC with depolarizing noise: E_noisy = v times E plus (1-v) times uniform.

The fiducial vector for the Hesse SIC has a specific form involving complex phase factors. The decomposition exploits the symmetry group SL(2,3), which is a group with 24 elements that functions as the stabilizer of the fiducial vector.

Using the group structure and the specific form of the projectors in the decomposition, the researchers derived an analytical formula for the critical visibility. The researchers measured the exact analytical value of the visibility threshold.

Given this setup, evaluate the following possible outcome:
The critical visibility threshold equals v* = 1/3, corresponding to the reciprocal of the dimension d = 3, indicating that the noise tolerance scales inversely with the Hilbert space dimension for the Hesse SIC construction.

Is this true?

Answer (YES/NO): NO